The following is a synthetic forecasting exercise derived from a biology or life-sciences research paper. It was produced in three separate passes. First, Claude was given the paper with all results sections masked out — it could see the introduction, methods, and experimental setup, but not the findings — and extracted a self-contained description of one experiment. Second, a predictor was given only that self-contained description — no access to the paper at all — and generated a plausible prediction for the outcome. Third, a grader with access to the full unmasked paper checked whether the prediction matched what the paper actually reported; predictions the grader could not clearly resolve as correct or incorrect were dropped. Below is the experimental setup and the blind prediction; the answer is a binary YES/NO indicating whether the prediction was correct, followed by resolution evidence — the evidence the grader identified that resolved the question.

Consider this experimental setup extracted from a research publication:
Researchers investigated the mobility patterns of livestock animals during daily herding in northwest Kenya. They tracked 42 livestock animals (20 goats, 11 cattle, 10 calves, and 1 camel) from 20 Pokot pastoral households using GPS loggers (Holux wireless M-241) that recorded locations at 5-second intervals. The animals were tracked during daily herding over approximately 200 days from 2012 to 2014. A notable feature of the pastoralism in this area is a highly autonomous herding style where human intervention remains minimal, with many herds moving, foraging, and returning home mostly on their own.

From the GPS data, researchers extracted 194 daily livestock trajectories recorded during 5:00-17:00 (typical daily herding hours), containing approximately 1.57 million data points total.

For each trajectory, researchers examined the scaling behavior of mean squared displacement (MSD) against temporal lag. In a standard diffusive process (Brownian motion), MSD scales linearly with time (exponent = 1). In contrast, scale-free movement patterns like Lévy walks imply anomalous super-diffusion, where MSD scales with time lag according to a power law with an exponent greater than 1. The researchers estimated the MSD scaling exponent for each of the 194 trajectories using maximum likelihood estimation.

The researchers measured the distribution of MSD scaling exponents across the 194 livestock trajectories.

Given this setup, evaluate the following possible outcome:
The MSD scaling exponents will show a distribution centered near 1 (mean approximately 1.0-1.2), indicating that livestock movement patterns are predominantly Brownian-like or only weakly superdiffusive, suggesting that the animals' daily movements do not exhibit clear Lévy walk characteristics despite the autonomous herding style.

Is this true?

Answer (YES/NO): NO